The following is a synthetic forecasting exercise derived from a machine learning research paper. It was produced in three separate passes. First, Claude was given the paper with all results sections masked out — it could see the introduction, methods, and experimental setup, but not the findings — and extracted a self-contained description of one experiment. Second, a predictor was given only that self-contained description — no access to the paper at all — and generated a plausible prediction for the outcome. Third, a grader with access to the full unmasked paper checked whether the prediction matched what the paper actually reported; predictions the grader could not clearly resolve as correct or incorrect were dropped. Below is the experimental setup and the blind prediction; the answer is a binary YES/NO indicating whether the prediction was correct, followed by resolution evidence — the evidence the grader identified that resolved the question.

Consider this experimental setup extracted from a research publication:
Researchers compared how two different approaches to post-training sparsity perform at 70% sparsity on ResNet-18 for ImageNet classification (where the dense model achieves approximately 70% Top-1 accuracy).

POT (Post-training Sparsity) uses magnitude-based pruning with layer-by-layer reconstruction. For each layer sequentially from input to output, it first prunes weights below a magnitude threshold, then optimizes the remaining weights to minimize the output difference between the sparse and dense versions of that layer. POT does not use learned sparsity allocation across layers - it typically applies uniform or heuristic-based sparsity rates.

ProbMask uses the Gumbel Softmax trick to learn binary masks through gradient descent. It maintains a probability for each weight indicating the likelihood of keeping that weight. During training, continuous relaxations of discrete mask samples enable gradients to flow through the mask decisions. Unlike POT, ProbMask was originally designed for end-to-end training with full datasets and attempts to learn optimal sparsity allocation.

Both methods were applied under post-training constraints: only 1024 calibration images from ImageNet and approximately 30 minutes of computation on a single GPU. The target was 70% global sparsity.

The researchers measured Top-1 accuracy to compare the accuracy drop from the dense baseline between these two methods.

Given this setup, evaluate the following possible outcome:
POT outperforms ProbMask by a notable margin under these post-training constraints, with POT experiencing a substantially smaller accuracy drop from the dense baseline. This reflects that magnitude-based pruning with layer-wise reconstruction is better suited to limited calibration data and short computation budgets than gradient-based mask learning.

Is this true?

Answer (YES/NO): YES